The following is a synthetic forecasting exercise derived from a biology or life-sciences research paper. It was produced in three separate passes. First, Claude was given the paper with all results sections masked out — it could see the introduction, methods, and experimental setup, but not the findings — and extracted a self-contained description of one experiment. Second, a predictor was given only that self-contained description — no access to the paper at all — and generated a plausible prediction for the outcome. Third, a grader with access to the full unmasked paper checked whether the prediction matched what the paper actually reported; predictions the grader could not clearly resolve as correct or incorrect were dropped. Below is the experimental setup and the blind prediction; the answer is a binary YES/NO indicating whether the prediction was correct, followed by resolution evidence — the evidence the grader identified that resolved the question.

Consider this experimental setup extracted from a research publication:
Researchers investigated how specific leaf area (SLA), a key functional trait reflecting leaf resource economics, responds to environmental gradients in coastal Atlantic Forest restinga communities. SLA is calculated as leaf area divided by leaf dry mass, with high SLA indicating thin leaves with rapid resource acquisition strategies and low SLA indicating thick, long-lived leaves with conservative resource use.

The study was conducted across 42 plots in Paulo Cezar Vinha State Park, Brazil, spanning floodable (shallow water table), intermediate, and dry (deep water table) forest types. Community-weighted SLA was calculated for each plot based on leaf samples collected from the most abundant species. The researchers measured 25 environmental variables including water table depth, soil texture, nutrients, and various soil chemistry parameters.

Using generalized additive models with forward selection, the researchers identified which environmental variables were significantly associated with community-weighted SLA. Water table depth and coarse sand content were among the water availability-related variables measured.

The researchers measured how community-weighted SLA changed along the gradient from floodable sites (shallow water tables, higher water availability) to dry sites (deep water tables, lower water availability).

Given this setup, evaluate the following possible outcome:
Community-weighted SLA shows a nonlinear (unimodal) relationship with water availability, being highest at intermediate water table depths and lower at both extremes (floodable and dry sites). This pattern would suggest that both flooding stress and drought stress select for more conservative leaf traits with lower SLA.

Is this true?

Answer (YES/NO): NO